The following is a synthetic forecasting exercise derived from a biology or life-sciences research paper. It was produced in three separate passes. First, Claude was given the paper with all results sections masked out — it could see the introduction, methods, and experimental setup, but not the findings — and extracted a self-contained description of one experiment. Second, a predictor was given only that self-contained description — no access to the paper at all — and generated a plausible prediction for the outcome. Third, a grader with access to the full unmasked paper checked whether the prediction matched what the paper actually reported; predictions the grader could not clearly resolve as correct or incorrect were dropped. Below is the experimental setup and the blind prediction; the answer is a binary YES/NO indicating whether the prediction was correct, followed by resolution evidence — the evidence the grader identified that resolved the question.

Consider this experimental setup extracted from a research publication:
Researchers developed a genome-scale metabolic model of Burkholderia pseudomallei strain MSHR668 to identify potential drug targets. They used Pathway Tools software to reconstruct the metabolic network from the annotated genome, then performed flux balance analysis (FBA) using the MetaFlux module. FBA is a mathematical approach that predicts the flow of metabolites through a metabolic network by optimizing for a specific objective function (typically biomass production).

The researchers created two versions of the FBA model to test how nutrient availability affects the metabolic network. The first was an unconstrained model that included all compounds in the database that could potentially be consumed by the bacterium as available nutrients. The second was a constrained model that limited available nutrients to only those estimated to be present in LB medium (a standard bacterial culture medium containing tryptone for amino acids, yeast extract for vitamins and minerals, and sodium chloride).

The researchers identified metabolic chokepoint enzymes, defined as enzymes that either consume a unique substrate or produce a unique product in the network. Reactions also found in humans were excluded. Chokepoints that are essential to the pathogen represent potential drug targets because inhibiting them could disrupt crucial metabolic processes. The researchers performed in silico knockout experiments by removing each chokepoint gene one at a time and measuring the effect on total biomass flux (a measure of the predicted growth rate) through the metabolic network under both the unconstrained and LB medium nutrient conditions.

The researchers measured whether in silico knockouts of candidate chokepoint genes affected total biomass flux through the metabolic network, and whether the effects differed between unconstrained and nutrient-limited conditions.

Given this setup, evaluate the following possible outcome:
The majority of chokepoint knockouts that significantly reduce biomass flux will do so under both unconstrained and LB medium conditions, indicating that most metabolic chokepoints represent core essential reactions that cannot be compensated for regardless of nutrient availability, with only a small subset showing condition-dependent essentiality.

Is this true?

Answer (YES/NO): NO